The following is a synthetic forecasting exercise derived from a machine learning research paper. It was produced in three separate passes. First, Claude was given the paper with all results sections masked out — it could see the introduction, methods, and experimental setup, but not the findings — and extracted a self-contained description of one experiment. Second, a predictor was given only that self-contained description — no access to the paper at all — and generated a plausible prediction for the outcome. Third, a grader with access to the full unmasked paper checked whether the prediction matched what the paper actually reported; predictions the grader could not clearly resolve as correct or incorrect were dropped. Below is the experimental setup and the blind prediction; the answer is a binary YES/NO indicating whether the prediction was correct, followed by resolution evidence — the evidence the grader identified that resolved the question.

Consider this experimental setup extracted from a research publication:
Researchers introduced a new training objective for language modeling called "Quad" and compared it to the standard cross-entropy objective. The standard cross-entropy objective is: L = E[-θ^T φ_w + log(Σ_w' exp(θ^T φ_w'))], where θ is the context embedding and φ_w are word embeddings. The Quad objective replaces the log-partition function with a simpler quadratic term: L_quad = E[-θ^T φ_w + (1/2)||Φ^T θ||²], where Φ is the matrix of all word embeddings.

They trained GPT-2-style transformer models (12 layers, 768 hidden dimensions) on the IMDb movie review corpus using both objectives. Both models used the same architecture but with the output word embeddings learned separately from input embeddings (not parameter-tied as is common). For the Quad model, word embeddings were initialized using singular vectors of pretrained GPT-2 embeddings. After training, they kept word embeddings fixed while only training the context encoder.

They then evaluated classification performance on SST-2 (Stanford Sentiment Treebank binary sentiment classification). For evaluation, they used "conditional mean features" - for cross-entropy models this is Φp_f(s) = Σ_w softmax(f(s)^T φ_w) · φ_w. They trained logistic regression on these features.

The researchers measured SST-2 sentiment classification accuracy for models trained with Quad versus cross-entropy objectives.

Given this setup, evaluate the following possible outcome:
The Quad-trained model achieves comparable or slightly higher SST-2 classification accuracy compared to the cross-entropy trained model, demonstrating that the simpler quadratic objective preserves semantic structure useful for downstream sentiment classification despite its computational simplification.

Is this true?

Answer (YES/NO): NO